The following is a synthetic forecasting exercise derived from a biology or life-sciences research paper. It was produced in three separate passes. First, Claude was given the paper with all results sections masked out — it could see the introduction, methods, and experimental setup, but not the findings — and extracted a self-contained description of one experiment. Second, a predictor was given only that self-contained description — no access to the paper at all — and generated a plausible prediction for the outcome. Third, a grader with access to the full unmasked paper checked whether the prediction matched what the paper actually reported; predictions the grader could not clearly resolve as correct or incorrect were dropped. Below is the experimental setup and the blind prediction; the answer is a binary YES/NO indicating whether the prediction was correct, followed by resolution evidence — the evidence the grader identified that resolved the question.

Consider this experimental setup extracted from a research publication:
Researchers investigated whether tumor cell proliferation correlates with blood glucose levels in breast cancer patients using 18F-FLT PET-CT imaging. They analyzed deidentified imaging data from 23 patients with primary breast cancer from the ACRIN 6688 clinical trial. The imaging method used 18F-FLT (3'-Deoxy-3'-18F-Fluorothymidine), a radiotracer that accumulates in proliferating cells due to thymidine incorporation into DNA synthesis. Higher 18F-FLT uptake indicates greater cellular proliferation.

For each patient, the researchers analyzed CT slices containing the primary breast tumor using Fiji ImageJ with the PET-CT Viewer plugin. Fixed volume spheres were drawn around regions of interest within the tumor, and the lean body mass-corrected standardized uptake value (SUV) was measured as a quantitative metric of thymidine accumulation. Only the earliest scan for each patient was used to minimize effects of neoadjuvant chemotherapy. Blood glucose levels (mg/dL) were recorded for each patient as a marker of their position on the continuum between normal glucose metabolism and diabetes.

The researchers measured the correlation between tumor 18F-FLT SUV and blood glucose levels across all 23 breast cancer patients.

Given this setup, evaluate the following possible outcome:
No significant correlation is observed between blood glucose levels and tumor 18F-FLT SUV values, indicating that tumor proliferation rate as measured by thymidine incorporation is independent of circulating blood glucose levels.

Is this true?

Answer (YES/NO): NO